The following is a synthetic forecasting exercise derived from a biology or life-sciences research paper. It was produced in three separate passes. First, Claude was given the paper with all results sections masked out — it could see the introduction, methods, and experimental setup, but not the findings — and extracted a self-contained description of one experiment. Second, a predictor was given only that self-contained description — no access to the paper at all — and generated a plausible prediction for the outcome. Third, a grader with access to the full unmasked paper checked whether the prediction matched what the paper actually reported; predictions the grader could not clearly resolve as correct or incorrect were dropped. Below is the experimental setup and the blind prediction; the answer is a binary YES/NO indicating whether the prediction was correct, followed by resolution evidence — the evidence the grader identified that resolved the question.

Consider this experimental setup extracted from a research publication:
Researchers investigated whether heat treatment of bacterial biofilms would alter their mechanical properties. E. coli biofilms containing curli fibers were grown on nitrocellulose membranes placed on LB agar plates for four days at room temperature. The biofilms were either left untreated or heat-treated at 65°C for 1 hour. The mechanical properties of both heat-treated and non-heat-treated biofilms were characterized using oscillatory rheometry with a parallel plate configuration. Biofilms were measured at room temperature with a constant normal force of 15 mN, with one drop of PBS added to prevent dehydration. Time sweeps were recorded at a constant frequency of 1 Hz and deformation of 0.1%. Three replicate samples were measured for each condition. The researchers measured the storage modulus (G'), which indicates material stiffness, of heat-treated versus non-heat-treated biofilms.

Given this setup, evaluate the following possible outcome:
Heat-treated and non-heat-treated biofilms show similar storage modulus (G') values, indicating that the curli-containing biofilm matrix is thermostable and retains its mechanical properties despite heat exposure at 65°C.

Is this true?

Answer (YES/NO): NO